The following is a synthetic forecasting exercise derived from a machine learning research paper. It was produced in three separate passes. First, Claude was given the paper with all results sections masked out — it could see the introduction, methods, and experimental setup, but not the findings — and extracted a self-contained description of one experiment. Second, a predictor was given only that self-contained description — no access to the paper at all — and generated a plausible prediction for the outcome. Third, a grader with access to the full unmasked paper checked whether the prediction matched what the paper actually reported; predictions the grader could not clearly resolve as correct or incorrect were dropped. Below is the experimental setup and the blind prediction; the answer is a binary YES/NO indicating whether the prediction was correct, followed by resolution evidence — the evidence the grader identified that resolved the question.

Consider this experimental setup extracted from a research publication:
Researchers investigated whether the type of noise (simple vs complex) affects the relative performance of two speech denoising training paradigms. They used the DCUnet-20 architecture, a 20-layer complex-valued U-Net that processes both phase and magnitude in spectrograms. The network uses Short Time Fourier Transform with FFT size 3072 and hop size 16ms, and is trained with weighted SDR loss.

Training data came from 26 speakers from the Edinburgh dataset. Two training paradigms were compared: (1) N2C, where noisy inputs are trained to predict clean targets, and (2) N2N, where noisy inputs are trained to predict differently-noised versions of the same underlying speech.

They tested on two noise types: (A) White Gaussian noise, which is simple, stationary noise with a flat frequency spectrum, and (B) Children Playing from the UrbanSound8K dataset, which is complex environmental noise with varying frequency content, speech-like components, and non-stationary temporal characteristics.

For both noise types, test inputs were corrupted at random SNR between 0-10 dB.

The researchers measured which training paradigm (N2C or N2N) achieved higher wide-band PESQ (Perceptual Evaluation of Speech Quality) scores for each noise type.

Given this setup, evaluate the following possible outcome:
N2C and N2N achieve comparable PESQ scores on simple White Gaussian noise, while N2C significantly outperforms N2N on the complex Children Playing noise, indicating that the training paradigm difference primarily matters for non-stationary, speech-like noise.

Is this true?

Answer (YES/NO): NO